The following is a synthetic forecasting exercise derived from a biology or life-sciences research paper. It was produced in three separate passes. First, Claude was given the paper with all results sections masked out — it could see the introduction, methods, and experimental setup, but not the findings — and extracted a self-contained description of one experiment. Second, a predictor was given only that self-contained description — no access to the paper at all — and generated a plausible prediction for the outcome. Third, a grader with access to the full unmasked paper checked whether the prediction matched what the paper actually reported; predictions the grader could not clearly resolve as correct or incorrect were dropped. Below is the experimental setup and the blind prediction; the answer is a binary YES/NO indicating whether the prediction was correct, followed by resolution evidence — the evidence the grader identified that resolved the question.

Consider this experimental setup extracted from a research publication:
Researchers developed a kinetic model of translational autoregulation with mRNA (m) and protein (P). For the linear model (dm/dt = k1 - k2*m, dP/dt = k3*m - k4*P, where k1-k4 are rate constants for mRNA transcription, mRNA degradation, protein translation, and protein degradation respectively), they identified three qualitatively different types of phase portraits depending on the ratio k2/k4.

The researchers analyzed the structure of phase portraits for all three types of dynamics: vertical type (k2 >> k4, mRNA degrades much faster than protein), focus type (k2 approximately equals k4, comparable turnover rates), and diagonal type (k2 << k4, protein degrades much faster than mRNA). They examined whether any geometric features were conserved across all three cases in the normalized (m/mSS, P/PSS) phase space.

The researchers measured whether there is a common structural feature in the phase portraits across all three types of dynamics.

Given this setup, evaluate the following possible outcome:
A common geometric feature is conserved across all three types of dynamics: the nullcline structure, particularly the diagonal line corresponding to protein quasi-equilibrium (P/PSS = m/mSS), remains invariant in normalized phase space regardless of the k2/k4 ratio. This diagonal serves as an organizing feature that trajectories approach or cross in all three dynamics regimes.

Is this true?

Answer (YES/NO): NO